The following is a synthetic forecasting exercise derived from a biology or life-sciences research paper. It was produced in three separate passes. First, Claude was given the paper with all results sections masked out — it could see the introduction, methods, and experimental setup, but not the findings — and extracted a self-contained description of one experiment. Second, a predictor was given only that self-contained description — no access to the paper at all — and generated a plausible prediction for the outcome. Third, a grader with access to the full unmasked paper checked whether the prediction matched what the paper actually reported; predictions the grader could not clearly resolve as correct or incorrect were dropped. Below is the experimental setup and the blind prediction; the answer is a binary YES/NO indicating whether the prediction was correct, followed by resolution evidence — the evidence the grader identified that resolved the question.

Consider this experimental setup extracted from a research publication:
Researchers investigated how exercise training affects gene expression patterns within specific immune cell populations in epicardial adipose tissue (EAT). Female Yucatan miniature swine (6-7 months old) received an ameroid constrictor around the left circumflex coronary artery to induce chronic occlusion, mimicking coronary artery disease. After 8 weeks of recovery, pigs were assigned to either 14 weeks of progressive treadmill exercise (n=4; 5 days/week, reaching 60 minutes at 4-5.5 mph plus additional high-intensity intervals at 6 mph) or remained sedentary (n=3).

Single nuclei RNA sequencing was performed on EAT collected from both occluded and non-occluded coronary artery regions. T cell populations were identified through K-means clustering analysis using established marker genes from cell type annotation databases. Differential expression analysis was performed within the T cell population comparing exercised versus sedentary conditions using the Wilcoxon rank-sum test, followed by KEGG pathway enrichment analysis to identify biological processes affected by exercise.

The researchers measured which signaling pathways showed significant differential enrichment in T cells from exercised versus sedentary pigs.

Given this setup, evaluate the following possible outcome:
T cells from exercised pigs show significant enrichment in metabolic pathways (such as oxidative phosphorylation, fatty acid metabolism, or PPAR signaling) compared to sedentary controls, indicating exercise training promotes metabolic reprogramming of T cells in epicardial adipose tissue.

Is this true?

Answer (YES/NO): YES